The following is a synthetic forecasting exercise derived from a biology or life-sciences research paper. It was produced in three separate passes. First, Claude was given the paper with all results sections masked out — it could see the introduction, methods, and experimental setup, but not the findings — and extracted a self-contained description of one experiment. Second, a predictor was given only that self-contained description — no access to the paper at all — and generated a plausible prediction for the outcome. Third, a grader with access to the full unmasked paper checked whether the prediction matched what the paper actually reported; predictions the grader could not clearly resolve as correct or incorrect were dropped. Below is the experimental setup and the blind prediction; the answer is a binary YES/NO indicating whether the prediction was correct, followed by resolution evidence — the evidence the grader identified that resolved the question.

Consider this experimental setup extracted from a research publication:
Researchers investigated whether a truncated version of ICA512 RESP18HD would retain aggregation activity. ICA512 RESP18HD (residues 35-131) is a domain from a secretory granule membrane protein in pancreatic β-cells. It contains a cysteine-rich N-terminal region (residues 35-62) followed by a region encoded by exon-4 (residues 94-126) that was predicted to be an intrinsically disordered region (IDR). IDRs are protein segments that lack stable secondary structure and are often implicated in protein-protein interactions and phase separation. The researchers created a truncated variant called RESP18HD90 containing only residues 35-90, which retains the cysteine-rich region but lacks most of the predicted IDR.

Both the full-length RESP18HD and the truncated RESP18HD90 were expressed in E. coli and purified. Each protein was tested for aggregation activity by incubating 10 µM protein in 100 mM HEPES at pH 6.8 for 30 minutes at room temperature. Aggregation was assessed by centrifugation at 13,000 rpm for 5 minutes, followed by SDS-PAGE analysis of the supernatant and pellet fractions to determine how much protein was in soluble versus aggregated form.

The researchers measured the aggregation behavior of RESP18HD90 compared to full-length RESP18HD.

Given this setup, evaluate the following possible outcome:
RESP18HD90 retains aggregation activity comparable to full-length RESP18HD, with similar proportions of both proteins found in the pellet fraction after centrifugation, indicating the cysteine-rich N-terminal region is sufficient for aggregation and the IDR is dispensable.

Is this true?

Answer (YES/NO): NO